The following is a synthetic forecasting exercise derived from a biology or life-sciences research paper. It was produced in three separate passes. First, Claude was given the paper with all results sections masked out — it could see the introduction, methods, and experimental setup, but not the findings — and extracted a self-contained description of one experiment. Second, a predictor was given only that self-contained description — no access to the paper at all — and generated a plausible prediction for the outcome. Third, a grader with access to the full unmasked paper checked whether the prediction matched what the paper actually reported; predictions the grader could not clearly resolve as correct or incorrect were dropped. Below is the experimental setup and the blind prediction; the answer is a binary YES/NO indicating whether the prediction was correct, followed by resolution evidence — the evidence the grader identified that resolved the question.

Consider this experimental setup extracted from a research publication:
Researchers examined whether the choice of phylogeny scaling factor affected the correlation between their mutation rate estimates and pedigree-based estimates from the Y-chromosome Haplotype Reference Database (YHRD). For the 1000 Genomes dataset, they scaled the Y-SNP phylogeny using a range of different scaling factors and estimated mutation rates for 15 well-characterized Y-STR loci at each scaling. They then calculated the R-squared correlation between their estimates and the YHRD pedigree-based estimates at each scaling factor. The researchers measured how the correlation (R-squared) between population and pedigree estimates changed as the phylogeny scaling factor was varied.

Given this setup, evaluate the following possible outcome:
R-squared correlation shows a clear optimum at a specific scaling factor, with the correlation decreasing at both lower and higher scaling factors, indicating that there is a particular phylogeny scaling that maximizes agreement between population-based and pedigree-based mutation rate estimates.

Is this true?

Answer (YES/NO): NO